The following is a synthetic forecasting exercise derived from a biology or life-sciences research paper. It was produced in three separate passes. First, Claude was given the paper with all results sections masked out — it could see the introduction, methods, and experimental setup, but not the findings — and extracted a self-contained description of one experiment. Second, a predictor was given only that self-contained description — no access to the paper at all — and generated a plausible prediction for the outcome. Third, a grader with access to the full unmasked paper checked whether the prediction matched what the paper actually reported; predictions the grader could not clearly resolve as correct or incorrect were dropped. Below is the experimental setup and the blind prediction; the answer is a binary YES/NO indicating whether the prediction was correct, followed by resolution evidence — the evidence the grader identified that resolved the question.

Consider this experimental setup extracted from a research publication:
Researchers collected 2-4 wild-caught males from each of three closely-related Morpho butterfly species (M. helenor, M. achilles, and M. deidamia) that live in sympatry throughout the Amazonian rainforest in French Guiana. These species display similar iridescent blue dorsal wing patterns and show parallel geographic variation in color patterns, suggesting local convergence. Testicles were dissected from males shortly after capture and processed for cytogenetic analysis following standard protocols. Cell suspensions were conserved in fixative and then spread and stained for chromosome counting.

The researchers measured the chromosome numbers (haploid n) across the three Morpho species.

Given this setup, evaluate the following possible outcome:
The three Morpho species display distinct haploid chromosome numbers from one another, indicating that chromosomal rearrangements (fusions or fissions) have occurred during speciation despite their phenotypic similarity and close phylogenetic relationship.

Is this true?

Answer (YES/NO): NO